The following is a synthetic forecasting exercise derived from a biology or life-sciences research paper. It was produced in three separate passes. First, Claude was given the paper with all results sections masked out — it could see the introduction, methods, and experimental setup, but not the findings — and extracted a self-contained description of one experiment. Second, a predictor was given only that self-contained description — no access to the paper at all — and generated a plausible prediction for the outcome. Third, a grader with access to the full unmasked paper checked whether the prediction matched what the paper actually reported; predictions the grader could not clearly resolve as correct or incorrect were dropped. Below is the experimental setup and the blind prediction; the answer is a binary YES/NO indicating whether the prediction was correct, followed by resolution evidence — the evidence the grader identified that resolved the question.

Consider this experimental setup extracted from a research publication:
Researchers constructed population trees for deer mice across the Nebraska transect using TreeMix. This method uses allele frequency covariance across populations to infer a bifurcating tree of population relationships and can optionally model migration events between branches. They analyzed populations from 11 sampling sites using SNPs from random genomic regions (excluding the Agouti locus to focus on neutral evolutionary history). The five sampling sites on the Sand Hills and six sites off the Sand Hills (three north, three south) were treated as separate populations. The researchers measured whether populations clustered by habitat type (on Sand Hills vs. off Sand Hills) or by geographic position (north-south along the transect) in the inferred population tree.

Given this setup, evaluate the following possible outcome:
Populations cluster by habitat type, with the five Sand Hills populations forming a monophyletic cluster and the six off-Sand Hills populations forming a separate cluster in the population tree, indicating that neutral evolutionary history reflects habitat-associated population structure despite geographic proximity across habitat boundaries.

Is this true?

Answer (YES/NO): NO